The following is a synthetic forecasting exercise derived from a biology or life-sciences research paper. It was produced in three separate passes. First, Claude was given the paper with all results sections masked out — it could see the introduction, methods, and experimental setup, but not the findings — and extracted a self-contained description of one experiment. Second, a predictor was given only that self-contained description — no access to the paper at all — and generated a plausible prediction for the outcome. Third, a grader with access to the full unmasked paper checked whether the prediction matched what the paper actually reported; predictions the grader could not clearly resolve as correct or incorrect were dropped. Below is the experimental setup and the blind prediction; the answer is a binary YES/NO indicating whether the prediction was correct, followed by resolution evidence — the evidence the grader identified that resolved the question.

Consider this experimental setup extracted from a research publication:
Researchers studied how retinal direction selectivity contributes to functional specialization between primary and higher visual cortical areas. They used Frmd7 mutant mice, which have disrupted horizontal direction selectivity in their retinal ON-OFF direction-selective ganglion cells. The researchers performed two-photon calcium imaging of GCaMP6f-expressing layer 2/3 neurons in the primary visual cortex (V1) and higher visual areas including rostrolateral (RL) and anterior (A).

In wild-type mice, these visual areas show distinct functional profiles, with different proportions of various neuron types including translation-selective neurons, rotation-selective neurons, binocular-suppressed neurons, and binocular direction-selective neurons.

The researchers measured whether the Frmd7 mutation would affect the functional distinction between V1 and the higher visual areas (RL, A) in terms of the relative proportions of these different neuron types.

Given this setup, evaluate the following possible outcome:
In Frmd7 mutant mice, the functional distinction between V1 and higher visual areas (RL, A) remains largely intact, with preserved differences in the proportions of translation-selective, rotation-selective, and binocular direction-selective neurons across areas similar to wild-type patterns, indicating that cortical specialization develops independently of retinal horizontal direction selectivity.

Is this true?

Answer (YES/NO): NO